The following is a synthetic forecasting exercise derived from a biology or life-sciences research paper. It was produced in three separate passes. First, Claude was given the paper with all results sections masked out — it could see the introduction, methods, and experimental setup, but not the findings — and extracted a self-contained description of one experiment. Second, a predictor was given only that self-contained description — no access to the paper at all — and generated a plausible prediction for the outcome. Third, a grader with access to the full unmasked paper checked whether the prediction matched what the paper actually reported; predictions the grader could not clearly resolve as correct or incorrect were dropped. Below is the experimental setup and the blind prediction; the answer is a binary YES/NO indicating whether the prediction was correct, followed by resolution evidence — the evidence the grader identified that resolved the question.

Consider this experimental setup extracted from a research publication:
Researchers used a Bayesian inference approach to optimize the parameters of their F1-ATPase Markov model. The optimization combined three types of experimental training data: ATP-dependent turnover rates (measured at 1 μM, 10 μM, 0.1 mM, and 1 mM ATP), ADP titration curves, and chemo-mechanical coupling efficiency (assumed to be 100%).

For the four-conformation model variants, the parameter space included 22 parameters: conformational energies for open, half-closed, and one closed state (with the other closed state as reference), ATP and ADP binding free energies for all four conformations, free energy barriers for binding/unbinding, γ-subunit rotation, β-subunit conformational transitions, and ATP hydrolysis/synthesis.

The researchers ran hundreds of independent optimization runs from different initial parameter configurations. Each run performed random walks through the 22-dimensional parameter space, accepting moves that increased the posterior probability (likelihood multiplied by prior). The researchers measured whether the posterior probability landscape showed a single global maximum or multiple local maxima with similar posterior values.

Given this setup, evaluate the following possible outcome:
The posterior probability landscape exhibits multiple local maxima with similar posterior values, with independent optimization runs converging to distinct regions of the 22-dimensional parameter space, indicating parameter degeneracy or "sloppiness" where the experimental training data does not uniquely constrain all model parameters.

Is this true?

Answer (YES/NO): YES